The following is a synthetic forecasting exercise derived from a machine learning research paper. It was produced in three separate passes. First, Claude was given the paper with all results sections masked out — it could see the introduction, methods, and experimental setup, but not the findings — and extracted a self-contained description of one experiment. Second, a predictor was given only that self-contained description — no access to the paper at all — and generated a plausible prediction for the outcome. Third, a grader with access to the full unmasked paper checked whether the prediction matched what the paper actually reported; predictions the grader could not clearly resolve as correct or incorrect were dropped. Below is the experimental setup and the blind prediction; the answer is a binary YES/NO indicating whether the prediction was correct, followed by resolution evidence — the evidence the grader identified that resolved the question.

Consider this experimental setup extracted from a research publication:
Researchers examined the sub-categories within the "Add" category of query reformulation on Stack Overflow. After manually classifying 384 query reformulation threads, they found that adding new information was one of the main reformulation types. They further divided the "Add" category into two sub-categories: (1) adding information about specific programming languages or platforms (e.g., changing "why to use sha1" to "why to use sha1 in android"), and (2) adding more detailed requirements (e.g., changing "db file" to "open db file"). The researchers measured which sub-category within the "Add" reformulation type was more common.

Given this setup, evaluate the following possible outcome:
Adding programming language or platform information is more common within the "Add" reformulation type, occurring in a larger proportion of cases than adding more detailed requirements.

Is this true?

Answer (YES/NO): YES